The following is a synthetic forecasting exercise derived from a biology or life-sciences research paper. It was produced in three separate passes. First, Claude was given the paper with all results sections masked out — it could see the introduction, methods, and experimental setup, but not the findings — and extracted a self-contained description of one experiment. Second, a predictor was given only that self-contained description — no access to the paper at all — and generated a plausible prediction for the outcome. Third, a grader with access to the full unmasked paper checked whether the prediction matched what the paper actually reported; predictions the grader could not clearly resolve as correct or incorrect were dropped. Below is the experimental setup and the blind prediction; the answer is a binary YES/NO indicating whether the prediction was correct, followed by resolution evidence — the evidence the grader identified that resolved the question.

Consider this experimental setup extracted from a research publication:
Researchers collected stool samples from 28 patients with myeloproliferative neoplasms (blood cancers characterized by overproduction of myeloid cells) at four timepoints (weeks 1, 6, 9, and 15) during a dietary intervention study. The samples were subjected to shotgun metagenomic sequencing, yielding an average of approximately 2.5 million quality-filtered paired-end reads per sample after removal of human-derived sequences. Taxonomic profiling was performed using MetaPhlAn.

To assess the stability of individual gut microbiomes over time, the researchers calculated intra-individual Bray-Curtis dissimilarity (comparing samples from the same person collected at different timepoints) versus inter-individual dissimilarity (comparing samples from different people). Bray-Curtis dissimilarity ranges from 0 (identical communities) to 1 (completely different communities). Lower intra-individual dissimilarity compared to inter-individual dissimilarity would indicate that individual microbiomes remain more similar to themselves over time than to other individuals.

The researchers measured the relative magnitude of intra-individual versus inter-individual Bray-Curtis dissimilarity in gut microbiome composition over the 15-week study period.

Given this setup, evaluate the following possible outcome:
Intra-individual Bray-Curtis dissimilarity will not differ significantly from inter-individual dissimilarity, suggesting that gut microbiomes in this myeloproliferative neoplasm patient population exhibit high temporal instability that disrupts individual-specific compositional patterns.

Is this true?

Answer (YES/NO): NO